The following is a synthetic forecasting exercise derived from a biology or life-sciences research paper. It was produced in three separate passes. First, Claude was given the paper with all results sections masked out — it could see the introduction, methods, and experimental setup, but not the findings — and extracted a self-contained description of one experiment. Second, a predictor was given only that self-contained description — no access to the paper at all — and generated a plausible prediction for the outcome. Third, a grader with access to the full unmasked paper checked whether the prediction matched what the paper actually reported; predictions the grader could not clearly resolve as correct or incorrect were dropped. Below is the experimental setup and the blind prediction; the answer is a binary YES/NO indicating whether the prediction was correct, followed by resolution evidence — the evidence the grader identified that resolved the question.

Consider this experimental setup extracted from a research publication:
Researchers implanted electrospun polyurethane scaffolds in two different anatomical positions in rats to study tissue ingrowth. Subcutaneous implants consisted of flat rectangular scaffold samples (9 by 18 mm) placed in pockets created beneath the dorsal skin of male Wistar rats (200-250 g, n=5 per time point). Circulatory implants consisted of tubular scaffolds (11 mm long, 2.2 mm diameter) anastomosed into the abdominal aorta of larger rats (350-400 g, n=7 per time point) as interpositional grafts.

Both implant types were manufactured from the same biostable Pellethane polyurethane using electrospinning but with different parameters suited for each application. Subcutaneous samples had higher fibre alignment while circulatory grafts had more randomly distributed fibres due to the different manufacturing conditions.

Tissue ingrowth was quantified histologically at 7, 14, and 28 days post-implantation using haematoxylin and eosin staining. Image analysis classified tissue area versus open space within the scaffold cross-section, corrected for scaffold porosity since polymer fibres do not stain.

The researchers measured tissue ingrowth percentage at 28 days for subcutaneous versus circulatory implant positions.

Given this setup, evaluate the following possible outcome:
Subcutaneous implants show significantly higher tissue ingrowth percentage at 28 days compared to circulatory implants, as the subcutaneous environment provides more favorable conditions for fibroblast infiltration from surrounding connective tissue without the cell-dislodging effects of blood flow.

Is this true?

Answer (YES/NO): YES